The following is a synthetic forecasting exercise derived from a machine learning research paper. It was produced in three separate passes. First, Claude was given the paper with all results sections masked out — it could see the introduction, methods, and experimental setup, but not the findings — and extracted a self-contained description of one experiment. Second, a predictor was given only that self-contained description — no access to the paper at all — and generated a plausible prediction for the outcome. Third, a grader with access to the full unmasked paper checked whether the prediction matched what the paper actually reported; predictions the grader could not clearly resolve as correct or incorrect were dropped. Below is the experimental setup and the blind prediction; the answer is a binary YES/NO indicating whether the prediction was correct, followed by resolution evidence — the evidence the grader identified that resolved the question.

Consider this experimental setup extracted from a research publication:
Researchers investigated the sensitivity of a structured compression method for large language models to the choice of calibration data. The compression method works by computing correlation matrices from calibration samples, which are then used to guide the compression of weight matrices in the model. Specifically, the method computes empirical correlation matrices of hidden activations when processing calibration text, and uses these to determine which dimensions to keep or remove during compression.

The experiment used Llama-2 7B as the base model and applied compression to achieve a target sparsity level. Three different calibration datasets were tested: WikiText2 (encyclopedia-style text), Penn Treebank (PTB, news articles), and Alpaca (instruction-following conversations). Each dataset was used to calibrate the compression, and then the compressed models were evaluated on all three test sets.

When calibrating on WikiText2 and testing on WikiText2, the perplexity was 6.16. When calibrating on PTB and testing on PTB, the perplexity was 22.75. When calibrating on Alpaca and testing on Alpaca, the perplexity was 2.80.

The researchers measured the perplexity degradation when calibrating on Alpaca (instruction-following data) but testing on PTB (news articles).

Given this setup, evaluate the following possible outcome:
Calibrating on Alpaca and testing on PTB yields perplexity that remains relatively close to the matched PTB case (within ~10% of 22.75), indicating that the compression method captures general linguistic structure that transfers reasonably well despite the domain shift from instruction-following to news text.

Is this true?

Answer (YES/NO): NO